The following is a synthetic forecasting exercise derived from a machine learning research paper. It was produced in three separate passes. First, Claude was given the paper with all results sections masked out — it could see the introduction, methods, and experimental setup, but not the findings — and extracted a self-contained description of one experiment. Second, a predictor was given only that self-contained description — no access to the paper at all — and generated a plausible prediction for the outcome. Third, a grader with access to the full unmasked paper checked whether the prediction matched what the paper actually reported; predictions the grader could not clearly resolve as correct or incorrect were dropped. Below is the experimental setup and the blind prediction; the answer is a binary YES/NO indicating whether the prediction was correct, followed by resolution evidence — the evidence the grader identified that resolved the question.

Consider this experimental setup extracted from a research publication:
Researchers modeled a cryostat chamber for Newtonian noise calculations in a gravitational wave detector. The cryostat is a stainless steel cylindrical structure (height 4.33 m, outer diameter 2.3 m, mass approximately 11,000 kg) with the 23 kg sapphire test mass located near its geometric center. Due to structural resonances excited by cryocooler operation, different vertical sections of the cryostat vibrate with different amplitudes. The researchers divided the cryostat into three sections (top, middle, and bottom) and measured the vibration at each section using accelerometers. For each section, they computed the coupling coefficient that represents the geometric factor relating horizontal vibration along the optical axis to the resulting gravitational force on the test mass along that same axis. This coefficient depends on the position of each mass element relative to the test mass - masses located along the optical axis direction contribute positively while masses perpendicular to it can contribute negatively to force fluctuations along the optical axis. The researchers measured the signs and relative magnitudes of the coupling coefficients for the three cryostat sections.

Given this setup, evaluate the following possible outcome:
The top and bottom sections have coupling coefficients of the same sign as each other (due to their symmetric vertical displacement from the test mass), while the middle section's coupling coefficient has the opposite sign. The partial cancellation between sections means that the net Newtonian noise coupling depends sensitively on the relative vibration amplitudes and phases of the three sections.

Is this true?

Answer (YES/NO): NO